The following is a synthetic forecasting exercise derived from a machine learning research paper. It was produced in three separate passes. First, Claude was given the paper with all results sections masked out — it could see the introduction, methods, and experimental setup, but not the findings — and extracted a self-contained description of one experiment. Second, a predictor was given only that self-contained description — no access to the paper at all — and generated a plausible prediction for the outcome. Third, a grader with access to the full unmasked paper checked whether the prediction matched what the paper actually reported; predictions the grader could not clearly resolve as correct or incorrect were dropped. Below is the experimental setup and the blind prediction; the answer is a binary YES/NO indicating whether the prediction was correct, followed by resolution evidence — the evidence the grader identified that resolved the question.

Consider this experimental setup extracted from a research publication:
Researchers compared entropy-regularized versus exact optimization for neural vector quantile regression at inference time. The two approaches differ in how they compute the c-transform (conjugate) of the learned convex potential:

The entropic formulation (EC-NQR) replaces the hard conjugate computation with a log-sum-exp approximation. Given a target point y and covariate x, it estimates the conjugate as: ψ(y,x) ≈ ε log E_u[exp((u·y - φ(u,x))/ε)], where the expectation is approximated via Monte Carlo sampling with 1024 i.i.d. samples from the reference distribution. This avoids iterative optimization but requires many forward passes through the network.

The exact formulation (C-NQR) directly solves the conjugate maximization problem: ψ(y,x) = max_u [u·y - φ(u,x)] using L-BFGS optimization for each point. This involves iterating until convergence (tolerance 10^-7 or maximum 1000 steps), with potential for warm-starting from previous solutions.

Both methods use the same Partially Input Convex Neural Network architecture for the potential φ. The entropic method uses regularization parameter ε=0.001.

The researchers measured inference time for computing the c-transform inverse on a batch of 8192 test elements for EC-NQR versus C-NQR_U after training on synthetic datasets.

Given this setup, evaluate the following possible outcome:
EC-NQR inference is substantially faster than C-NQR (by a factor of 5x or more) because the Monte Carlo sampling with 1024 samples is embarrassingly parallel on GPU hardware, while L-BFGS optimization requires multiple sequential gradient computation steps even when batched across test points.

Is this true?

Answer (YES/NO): NO